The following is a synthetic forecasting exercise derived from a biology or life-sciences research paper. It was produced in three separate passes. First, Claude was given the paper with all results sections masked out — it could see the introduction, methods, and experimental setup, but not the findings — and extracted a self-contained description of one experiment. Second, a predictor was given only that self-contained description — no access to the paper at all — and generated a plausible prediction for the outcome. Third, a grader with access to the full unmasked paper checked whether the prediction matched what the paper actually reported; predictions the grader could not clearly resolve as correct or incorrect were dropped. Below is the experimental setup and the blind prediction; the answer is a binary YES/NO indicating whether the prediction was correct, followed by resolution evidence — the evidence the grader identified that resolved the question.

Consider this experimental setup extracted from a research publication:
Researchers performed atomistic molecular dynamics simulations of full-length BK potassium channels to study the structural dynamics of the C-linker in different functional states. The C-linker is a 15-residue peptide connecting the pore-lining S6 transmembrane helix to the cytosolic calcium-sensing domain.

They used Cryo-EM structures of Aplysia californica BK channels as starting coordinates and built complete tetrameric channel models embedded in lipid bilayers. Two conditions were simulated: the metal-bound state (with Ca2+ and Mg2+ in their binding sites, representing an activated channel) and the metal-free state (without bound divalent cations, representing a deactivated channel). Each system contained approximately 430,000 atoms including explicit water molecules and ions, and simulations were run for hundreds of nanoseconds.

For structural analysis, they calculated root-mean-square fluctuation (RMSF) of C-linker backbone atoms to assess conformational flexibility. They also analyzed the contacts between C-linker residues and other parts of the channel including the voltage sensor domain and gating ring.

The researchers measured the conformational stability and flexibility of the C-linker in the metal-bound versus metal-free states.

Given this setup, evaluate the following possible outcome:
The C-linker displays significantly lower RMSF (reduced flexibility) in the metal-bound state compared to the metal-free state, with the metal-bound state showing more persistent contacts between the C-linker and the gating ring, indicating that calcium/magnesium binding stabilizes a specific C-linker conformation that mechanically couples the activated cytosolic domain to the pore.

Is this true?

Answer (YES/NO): NO